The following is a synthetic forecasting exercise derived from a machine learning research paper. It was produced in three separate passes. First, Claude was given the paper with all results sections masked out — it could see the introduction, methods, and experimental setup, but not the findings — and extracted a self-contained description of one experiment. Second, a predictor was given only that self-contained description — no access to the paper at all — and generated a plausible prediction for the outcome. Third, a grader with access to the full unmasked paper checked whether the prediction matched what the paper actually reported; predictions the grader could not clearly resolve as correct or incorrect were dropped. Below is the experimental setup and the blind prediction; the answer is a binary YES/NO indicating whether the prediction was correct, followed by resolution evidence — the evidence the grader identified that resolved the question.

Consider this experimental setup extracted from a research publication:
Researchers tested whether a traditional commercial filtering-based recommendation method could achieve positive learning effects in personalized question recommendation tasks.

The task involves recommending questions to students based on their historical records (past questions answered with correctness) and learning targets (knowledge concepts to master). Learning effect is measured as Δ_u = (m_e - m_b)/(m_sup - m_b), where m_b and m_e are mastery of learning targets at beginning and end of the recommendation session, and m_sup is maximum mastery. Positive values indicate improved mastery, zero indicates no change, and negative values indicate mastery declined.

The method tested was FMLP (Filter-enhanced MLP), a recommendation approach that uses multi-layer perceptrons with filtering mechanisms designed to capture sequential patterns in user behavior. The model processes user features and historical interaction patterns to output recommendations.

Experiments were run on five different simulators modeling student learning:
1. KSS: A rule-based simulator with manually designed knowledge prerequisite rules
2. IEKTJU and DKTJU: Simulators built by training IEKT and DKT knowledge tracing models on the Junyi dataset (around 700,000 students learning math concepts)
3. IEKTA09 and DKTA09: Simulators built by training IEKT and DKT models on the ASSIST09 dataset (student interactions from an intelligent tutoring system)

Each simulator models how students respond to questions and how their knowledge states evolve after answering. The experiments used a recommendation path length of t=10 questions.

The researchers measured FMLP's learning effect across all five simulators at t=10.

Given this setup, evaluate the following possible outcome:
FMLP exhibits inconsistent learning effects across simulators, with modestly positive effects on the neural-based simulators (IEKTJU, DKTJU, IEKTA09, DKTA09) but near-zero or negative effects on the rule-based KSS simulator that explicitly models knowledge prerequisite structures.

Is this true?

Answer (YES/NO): NO